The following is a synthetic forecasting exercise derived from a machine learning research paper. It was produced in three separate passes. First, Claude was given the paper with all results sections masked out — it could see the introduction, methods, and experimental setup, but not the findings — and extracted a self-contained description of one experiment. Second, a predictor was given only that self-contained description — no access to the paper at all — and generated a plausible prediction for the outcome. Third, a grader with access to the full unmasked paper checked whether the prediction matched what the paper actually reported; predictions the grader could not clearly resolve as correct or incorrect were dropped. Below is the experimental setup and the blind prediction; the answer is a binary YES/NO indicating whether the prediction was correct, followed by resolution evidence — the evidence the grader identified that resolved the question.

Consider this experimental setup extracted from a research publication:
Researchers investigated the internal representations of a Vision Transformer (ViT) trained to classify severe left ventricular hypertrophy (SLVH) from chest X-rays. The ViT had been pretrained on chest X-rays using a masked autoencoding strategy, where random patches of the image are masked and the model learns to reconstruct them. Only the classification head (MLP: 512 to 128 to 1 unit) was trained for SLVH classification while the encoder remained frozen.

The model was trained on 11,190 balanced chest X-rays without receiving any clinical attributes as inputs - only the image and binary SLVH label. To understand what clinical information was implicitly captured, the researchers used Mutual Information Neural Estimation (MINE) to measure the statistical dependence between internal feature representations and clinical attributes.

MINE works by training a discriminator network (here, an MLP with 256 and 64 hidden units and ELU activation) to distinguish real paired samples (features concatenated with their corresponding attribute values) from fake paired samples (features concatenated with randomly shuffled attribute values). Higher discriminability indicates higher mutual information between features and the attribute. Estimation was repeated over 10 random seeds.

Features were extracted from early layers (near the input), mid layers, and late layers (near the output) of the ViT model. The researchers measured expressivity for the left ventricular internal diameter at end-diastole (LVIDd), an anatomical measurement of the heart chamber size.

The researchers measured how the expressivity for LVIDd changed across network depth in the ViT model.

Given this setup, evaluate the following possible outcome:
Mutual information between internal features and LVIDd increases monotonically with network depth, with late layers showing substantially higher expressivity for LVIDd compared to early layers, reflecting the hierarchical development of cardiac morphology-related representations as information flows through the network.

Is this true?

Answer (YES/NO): NO